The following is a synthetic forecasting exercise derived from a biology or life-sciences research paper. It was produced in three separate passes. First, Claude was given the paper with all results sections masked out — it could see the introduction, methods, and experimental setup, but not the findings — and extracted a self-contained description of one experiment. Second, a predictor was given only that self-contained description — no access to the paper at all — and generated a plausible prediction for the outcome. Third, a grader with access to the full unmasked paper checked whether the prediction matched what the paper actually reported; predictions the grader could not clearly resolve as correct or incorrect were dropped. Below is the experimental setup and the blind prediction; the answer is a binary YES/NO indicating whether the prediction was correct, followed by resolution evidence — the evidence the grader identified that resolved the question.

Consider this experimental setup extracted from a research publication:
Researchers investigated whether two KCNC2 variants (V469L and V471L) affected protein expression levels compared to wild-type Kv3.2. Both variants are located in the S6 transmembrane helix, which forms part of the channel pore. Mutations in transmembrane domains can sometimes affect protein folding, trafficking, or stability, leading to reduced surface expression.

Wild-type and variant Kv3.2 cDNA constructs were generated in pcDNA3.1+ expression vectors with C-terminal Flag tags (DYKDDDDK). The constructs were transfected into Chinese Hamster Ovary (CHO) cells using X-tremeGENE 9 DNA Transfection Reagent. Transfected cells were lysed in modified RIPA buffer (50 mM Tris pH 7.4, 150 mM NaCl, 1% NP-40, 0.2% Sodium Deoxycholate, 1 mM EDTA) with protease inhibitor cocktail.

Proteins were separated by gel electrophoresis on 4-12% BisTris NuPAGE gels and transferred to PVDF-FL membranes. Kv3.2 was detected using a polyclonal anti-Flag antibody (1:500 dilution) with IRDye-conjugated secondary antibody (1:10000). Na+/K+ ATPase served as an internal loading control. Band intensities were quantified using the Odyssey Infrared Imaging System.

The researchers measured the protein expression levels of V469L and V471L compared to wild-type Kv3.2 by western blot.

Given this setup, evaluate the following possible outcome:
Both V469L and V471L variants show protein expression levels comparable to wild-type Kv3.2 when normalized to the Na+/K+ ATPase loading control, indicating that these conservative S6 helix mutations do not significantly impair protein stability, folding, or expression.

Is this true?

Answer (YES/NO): NO